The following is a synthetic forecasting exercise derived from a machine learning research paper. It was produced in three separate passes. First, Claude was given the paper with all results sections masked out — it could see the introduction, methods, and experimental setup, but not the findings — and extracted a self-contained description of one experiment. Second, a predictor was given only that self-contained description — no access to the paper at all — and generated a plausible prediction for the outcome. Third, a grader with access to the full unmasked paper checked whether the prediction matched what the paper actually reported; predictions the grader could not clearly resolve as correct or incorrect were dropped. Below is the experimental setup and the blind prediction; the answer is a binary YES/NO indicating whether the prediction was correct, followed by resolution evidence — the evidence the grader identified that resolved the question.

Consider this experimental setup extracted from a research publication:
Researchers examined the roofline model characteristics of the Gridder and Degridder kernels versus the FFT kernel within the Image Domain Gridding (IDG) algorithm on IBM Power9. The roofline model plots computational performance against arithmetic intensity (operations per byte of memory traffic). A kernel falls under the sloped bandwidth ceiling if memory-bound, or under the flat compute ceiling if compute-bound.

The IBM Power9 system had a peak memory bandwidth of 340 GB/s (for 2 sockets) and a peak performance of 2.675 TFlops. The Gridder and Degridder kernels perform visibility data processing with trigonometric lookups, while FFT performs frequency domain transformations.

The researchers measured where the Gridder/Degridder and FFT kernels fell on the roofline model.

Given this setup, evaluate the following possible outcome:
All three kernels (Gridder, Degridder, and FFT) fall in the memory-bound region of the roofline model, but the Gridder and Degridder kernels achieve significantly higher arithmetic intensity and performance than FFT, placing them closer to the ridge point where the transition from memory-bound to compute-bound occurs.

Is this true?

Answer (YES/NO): NO